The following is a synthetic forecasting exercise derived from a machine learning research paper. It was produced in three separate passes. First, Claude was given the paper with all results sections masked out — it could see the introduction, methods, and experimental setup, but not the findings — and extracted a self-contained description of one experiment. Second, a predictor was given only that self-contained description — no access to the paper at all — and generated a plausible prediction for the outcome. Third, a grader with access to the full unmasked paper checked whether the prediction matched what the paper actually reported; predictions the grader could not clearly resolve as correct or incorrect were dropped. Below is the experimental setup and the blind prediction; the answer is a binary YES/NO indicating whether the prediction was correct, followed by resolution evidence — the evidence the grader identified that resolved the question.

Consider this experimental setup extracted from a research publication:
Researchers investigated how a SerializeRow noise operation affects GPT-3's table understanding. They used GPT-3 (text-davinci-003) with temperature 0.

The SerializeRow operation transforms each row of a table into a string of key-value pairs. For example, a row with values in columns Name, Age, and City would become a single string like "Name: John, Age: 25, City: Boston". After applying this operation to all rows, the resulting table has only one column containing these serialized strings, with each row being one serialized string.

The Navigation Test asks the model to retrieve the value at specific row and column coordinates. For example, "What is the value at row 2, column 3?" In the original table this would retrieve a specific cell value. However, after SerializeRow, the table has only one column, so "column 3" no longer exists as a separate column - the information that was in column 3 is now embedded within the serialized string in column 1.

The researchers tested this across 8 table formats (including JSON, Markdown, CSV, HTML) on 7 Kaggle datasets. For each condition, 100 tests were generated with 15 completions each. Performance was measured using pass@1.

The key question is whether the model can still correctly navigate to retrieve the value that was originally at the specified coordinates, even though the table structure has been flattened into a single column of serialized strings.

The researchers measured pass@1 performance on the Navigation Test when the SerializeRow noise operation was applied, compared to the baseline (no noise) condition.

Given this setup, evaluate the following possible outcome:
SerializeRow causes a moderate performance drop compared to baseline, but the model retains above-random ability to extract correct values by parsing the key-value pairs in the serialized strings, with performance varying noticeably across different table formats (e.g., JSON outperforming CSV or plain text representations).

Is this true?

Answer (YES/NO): NO